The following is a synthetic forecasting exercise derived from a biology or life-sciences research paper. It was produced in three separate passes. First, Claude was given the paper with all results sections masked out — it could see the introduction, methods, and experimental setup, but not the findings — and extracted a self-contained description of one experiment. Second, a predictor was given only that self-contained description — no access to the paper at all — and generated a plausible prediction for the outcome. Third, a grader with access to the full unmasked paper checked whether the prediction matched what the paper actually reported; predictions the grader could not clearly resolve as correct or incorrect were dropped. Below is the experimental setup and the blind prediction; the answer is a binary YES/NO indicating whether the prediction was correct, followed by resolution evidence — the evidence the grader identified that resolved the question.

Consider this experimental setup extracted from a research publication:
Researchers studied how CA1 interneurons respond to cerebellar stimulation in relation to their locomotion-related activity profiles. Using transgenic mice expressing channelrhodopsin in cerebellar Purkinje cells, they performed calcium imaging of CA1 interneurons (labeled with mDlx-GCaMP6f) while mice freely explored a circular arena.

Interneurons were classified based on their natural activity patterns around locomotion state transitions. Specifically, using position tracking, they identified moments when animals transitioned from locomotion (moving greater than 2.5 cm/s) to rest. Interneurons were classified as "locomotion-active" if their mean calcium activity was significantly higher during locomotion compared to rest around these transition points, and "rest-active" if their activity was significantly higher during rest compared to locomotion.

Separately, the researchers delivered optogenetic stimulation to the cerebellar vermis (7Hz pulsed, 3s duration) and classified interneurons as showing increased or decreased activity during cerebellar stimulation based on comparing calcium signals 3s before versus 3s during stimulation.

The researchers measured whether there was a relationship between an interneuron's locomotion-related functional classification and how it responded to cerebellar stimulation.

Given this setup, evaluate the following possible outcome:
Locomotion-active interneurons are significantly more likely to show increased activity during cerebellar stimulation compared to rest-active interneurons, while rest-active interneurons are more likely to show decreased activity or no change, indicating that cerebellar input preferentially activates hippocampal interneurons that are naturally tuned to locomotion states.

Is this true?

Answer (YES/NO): YES